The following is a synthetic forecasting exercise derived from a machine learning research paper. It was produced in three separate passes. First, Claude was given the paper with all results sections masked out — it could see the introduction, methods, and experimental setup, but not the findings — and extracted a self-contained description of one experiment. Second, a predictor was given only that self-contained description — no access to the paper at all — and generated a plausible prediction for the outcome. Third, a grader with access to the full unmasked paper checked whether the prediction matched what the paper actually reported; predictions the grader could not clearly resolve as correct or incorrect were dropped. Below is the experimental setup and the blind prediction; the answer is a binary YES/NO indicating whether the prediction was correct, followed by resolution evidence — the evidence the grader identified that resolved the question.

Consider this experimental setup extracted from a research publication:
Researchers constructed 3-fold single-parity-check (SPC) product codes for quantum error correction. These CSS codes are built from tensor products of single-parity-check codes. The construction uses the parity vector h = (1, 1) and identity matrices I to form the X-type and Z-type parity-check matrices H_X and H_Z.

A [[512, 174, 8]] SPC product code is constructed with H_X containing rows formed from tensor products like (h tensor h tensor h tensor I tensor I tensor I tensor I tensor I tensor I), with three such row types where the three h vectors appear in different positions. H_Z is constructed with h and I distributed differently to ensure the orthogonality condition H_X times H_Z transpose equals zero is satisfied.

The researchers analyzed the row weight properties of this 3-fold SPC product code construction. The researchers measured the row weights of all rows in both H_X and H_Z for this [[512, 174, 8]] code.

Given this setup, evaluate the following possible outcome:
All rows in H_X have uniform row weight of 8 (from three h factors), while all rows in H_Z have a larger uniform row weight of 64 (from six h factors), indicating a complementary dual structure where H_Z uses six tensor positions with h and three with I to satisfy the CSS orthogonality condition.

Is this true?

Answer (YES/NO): NO